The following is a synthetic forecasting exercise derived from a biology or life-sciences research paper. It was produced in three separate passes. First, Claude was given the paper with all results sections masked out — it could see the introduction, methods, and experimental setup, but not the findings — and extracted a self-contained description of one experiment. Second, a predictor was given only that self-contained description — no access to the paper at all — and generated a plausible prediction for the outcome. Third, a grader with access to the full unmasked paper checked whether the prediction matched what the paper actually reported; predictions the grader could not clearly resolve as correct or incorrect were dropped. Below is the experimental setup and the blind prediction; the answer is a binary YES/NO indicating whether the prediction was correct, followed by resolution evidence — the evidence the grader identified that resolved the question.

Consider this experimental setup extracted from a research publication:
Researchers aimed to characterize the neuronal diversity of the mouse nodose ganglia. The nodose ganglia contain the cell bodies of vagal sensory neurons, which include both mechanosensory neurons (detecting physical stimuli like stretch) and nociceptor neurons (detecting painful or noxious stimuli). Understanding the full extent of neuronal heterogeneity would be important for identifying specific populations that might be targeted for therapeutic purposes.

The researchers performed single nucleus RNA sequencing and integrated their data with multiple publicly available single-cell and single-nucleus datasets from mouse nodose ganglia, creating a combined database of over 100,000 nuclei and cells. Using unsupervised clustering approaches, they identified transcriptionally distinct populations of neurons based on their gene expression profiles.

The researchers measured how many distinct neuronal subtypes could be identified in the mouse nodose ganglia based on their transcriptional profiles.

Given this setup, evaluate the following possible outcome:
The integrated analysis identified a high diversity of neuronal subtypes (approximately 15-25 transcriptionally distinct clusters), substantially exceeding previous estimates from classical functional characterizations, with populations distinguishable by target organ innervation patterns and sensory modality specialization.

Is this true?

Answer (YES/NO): YES